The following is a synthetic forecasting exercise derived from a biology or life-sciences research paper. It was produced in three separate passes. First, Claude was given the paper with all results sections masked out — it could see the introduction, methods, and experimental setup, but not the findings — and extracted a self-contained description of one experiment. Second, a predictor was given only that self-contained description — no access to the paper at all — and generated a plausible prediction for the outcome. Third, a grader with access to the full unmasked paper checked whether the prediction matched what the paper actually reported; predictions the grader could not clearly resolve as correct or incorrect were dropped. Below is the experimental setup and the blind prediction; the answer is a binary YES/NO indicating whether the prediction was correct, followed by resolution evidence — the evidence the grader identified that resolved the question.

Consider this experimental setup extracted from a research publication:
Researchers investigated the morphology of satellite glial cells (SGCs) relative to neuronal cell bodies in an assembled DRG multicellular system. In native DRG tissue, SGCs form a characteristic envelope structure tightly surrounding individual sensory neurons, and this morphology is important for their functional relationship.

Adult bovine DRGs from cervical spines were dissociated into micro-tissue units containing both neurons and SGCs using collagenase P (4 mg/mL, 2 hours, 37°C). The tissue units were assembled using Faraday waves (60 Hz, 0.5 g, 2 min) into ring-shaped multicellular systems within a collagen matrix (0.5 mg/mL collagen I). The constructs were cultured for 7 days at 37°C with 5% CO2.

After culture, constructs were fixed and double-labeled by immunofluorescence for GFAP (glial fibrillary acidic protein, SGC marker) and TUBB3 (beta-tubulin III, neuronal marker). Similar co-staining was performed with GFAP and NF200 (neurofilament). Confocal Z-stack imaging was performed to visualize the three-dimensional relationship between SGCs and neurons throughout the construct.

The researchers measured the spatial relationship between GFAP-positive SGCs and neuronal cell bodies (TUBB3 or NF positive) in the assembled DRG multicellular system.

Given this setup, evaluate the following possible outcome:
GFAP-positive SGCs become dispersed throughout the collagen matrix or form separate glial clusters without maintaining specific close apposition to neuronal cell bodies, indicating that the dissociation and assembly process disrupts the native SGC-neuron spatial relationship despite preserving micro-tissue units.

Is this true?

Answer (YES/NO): NO